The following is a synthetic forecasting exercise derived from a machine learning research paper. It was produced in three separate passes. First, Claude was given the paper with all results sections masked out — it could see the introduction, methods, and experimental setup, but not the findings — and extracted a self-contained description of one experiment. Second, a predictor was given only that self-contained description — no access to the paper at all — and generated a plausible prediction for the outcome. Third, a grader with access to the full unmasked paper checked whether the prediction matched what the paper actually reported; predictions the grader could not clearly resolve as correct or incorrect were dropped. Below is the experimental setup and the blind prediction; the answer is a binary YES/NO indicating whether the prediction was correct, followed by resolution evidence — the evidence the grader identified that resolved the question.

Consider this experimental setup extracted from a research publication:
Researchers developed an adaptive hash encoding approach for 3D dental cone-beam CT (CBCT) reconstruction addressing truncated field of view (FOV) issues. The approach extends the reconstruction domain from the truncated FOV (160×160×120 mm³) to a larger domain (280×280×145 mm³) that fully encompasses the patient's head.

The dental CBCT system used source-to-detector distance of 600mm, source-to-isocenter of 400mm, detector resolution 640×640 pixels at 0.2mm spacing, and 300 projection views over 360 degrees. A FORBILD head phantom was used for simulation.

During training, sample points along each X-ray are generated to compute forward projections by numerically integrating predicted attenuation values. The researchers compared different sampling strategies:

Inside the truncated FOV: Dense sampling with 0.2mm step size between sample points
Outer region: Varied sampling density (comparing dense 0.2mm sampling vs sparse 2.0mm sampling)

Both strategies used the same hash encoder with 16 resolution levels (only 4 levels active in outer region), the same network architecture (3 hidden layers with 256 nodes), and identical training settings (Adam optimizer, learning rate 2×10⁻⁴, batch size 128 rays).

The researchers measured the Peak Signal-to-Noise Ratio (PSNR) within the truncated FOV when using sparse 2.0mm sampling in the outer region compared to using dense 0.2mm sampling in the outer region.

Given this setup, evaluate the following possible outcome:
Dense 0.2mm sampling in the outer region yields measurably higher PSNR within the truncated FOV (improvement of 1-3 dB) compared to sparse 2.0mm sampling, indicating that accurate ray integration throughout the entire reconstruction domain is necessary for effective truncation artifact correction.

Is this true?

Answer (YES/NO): NO